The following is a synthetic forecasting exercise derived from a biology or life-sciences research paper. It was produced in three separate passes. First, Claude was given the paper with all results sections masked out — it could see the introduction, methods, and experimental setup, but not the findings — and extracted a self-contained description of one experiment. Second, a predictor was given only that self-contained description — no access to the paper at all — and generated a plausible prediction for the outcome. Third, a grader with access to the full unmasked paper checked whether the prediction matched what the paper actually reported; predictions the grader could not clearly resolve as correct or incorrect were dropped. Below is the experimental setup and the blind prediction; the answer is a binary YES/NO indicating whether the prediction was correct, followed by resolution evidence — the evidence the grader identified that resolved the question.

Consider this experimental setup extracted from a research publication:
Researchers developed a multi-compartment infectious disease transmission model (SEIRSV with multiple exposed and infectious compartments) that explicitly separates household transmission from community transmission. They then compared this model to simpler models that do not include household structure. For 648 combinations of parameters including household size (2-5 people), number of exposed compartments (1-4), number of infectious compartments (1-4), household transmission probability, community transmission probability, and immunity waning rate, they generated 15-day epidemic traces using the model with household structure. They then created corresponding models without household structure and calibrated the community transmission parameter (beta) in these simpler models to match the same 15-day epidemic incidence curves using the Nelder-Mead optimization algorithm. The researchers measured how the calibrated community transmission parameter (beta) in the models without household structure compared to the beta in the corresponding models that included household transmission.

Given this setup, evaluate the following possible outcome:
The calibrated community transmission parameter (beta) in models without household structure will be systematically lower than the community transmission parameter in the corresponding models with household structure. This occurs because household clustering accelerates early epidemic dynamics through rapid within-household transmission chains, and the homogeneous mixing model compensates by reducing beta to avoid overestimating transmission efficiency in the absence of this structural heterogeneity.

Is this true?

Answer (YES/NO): NO